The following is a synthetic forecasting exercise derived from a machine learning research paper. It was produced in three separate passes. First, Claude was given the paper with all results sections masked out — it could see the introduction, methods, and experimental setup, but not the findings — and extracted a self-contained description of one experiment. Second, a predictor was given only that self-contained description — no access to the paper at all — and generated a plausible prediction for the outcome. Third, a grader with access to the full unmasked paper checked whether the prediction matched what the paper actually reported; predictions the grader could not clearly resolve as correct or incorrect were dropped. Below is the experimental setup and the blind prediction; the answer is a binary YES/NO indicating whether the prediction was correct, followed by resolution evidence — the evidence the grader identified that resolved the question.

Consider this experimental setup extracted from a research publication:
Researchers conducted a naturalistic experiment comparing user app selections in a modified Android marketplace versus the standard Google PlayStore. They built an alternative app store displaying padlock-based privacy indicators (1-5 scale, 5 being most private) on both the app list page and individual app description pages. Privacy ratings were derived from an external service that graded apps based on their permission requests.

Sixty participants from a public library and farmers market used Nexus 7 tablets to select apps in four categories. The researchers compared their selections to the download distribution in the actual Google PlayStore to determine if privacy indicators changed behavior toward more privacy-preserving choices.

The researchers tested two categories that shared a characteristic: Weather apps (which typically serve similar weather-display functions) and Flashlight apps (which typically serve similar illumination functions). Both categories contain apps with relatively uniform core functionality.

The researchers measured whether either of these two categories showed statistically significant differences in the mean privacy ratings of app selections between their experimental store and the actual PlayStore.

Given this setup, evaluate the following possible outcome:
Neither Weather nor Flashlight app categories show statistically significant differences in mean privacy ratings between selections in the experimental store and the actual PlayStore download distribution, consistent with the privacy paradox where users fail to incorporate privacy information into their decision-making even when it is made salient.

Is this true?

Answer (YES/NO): NO